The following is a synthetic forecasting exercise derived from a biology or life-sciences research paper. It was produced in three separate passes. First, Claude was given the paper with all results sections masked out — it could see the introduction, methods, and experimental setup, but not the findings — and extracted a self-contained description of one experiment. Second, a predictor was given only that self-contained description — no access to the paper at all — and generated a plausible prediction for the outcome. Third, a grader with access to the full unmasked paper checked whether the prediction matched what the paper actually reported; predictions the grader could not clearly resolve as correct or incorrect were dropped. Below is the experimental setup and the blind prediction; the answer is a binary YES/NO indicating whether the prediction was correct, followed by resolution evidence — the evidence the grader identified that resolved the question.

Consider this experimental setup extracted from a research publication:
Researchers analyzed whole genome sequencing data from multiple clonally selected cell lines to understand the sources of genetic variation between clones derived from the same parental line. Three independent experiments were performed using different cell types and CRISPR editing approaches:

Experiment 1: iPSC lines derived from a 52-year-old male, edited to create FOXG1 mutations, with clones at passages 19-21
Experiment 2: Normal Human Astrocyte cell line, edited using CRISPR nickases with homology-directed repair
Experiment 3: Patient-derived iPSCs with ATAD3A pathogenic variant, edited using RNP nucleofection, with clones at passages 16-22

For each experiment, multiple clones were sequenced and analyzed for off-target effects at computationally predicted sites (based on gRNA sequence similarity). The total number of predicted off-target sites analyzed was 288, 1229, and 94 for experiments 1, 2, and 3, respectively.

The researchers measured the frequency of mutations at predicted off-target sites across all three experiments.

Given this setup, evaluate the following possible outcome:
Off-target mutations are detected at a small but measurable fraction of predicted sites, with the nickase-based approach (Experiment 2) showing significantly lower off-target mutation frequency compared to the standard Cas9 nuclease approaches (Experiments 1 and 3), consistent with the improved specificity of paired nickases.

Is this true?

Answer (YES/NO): NO